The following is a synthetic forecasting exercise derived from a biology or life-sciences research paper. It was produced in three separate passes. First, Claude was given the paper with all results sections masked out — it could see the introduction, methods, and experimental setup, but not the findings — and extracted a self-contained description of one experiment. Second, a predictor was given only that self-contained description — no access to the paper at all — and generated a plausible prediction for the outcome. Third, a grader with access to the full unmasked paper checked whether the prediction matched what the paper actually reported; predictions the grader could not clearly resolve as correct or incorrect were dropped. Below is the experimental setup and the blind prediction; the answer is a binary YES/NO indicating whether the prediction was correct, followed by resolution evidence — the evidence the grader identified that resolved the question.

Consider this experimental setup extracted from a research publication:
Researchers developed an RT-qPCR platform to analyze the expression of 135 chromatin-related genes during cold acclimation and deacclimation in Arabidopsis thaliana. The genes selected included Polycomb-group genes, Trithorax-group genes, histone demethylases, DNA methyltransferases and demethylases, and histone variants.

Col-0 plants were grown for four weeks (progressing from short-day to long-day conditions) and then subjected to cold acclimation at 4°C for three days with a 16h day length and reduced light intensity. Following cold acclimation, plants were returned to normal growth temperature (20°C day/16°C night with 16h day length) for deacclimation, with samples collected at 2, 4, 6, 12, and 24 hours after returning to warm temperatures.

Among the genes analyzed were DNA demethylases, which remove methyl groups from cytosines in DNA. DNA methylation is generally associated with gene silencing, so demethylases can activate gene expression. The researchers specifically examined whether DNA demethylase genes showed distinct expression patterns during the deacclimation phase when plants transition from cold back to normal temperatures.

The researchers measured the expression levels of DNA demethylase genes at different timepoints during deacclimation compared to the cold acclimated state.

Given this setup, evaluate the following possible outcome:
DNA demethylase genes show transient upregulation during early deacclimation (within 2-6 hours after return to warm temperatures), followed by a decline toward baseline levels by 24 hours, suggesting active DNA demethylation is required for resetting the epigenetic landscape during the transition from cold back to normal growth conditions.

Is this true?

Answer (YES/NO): NO